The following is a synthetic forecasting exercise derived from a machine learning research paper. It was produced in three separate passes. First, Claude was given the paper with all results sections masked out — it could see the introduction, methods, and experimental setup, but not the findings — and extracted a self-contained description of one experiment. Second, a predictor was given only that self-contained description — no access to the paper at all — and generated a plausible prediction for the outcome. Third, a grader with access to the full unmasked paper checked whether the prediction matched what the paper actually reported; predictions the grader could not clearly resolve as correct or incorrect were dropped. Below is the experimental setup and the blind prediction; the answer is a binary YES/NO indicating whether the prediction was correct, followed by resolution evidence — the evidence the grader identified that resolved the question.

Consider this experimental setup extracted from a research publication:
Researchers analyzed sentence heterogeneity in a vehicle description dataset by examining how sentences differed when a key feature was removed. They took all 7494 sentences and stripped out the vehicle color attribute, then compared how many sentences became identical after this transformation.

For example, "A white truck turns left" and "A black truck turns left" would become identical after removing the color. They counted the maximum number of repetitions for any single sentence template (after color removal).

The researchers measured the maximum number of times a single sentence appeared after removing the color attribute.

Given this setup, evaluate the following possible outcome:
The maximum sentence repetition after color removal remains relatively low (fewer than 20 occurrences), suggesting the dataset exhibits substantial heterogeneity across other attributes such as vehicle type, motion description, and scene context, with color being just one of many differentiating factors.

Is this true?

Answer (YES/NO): NO